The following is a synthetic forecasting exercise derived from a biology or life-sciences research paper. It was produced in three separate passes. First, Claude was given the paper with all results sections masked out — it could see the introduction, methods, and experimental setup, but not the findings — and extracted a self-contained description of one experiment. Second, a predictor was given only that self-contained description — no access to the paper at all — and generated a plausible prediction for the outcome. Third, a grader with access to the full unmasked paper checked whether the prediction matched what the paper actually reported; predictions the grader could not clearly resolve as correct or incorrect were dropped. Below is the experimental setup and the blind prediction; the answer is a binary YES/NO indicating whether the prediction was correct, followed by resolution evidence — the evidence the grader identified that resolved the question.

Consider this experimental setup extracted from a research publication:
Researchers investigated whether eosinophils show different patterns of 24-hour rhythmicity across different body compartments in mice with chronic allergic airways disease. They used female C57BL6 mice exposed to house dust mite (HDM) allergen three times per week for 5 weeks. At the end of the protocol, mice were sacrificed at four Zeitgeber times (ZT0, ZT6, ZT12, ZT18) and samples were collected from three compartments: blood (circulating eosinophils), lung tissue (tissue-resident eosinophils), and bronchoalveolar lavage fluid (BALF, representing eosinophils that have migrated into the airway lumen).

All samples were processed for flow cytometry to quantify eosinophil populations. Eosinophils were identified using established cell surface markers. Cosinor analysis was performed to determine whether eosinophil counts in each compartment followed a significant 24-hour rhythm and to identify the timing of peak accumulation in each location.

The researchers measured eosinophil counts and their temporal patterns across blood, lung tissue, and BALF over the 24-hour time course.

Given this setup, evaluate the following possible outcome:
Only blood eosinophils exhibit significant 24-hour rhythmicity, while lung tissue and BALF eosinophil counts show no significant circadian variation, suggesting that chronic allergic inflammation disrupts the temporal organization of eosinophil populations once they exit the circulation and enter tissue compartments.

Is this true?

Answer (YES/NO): NO